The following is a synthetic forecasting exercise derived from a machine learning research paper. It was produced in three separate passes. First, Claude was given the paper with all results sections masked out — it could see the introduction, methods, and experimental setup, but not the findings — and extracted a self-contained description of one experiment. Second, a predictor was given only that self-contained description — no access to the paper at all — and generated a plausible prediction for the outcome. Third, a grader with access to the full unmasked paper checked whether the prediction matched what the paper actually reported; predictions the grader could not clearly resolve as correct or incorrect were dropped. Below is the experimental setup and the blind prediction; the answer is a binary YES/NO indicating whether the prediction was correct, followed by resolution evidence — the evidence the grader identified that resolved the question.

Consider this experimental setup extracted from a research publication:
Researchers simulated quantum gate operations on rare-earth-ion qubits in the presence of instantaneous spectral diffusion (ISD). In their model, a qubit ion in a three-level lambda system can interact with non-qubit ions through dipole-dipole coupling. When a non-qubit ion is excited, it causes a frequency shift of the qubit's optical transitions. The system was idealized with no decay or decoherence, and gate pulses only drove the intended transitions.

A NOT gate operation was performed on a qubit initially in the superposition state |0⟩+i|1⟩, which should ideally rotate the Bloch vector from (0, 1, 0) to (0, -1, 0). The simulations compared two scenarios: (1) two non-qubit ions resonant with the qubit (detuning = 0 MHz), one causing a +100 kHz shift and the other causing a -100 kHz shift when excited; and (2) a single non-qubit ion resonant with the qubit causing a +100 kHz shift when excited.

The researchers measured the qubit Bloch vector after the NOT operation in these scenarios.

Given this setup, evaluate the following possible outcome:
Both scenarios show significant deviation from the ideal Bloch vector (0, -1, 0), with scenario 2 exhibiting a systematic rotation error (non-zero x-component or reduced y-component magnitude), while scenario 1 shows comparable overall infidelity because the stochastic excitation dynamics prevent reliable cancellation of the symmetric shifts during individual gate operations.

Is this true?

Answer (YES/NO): NO